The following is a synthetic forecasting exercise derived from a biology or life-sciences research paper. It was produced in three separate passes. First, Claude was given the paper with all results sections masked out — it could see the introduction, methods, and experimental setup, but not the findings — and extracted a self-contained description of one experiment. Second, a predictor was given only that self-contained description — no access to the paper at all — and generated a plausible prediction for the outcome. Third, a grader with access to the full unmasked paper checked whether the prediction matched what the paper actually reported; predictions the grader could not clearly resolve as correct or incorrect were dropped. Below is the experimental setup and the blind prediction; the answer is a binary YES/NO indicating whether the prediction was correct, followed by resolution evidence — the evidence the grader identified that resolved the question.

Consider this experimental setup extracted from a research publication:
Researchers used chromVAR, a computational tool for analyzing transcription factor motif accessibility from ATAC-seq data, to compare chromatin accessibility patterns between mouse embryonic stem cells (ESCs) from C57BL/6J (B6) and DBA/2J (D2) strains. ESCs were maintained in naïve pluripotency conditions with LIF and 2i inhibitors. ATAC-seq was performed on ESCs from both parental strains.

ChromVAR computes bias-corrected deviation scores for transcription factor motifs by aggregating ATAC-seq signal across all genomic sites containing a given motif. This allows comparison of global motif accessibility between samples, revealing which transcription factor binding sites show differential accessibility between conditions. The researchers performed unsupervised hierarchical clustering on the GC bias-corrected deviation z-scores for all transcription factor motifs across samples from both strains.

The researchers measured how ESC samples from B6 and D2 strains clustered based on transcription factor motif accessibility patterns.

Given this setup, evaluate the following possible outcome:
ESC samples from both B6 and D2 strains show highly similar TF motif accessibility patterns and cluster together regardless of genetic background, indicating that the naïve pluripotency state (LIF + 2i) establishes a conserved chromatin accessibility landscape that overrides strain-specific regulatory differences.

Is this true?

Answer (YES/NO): NO